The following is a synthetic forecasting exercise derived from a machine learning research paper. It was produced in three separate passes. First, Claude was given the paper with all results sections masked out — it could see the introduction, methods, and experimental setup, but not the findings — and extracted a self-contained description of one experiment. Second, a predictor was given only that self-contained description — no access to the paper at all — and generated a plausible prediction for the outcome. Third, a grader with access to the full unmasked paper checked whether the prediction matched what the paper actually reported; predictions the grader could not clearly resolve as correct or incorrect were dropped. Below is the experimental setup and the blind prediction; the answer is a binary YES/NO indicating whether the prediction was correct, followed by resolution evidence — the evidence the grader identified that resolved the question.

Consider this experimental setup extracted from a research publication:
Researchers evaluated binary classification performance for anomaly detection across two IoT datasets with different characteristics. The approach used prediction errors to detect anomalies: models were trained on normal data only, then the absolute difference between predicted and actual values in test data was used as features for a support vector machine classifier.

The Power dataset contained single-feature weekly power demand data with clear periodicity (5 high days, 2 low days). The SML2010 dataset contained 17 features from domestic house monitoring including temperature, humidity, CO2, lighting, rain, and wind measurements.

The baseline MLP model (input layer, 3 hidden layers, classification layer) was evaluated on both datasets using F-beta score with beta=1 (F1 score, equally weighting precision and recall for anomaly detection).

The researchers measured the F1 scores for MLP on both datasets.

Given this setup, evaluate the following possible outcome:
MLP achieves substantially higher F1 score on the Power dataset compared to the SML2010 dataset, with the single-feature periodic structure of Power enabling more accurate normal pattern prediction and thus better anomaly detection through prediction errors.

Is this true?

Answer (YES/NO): NO